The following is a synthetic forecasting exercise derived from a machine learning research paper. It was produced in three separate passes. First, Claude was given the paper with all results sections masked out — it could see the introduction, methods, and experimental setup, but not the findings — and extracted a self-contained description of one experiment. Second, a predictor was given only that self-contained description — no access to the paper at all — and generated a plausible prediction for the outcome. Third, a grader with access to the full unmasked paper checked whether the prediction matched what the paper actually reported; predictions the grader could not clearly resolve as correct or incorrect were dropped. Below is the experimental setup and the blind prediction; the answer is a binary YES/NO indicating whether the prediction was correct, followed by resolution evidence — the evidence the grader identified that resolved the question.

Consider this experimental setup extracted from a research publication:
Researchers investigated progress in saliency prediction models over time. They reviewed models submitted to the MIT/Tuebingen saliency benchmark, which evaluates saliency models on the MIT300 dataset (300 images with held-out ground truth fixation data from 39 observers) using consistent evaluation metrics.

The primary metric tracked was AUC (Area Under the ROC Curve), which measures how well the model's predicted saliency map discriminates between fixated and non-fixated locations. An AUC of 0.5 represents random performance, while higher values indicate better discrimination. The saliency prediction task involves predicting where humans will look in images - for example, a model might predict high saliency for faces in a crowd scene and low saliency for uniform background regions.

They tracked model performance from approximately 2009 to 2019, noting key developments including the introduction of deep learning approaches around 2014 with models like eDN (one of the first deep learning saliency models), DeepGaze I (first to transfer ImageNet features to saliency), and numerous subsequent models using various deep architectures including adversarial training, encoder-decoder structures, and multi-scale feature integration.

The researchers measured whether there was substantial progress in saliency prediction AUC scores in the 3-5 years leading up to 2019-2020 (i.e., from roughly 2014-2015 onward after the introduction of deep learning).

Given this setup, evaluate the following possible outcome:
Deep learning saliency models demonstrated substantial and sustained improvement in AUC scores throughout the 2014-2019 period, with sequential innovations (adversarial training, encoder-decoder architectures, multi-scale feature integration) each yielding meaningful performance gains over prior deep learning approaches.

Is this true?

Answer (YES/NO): NO